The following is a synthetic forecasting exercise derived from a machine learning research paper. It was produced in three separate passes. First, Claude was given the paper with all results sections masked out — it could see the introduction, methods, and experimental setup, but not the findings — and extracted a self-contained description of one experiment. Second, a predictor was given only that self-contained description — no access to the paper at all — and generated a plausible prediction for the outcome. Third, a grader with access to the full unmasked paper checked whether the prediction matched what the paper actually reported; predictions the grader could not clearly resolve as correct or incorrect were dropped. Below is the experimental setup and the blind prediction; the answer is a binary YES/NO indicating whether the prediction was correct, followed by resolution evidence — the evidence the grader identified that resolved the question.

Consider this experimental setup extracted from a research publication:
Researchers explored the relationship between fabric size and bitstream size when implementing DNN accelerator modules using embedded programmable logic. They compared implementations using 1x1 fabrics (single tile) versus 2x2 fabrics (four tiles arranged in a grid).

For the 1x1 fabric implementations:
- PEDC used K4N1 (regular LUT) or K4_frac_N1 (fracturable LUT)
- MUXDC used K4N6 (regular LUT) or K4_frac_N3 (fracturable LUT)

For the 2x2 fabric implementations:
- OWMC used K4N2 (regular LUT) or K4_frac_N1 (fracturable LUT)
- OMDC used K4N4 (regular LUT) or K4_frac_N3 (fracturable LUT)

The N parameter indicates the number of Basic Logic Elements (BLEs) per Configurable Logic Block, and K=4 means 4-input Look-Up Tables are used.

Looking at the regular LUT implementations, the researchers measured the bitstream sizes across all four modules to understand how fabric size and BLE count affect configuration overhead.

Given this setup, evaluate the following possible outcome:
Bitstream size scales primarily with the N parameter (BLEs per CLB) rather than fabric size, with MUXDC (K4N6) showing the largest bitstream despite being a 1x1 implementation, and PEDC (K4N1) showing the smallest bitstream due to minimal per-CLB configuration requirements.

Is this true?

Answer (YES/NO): NO